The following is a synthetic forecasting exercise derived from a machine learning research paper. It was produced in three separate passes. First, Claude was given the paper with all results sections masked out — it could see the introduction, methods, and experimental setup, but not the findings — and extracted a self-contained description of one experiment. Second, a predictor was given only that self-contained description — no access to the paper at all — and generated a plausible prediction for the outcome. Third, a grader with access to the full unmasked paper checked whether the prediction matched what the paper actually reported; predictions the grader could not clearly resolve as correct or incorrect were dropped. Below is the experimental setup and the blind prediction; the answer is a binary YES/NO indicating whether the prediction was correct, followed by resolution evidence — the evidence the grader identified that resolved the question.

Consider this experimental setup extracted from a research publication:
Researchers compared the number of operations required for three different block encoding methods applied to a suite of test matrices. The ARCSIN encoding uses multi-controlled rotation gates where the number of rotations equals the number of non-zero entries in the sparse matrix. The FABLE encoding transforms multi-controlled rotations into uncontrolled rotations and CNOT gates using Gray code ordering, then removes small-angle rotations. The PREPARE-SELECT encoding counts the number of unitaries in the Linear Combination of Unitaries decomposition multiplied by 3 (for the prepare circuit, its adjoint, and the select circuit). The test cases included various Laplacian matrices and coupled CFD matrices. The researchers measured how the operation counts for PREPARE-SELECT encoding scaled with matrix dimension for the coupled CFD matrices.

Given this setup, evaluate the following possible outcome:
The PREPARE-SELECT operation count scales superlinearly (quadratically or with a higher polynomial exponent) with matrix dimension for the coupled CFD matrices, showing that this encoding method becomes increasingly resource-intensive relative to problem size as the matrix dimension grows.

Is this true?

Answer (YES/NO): YES